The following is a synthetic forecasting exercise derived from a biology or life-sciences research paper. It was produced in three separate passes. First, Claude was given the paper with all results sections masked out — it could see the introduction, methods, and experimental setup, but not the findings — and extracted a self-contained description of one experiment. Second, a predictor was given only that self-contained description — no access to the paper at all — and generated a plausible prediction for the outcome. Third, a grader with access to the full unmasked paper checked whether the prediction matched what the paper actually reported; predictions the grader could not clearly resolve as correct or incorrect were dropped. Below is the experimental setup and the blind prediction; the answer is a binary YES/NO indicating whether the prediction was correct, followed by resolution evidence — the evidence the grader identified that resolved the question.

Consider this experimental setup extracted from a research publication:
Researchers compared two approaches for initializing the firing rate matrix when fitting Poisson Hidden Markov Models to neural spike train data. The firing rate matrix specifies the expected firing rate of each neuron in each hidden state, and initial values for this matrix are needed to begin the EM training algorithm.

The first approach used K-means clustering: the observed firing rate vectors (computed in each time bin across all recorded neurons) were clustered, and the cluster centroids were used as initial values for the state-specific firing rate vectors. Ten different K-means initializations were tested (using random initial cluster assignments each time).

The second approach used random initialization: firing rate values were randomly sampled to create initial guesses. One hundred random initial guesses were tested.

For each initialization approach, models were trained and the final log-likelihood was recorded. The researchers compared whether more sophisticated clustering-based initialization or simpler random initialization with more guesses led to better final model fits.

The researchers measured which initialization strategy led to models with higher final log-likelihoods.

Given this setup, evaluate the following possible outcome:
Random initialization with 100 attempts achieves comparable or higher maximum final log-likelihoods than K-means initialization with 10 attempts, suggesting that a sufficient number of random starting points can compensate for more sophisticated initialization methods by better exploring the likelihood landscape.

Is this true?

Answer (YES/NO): YES